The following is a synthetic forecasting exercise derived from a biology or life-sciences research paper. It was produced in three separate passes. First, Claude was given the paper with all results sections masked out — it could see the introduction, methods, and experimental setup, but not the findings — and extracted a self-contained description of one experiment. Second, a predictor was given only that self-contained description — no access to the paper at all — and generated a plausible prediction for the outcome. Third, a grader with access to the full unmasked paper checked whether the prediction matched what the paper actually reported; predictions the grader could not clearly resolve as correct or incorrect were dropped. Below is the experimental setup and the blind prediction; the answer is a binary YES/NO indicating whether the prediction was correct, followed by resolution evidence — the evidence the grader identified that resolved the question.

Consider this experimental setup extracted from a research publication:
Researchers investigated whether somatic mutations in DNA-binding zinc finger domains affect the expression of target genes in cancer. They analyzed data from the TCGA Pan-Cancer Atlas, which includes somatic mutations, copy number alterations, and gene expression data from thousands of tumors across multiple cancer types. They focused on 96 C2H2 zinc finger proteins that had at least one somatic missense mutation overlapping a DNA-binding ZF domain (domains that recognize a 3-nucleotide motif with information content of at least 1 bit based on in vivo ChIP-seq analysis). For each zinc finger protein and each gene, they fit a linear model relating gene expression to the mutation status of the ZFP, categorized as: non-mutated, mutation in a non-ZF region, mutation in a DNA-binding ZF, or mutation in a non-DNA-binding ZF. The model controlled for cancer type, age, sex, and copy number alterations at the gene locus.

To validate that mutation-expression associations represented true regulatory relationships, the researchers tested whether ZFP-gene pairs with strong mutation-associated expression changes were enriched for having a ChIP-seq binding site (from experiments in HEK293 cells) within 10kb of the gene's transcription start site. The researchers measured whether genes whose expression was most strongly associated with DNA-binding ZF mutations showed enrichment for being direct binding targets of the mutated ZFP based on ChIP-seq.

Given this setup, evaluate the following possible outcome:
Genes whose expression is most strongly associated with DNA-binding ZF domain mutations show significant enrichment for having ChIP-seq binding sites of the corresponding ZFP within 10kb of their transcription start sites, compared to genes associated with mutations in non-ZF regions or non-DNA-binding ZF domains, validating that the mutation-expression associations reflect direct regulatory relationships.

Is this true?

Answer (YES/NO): YES